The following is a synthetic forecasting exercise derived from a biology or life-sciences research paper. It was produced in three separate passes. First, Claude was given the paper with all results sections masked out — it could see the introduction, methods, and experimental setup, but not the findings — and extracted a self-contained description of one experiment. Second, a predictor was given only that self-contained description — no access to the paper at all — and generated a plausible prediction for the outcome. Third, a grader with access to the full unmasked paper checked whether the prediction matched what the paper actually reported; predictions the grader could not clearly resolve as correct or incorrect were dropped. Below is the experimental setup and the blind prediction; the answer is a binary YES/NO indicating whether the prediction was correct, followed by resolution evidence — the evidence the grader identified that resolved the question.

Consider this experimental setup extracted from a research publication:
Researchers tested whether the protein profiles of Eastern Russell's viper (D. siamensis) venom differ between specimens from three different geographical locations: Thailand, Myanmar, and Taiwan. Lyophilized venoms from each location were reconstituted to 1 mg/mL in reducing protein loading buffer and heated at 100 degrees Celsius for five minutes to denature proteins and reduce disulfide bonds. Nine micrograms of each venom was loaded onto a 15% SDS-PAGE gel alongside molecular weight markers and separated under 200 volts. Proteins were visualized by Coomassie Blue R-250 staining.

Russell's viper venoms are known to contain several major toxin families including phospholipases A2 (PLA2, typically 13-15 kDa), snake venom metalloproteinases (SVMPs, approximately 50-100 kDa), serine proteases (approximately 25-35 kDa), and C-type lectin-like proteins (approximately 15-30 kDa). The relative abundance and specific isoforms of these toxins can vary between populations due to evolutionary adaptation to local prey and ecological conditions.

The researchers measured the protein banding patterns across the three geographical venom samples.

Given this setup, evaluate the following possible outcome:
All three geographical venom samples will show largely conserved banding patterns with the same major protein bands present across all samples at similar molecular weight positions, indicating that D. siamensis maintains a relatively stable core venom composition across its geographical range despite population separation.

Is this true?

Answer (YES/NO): NO